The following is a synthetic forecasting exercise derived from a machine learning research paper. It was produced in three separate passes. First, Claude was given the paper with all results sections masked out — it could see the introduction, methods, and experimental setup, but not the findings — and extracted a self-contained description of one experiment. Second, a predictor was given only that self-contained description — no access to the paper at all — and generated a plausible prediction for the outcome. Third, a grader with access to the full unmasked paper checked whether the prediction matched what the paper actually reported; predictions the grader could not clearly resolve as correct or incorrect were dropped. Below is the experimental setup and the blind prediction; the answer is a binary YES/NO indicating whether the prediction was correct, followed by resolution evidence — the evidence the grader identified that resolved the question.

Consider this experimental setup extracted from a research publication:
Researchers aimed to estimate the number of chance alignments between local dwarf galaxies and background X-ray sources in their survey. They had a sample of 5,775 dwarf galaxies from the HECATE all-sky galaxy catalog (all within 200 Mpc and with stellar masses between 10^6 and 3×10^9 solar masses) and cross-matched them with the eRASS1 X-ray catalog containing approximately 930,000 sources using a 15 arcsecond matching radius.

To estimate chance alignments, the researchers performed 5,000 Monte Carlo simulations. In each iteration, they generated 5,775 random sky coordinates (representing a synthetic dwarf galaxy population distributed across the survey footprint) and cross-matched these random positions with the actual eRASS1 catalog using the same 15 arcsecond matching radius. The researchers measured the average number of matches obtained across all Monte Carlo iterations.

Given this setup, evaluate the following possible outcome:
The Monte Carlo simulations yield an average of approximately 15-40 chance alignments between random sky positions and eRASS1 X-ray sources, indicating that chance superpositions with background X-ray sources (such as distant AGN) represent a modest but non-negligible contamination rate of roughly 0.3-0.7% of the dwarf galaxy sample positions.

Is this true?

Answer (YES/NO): NO